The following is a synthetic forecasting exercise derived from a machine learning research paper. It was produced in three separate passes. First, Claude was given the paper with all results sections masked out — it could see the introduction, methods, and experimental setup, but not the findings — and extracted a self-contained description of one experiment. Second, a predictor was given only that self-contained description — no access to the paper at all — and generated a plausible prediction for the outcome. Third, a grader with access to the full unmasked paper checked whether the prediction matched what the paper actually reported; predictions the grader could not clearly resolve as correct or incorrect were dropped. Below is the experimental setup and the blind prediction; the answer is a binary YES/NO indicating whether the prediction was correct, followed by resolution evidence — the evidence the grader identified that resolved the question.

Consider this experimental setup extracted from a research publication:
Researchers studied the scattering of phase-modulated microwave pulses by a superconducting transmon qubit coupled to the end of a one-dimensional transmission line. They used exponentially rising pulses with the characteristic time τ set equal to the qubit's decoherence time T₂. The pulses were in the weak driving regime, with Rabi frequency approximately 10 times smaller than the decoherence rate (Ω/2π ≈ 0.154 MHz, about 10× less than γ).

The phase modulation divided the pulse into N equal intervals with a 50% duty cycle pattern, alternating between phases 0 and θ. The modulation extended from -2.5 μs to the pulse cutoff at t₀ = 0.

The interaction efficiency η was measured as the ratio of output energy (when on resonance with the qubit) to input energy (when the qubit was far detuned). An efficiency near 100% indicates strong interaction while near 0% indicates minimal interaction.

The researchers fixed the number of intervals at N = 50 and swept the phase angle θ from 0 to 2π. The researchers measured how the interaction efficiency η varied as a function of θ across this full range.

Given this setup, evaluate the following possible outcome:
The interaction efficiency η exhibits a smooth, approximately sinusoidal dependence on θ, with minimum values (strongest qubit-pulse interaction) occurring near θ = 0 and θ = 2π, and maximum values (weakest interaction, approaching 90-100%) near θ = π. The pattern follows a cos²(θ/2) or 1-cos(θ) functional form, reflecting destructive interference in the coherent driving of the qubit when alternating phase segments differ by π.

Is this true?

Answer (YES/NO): NO